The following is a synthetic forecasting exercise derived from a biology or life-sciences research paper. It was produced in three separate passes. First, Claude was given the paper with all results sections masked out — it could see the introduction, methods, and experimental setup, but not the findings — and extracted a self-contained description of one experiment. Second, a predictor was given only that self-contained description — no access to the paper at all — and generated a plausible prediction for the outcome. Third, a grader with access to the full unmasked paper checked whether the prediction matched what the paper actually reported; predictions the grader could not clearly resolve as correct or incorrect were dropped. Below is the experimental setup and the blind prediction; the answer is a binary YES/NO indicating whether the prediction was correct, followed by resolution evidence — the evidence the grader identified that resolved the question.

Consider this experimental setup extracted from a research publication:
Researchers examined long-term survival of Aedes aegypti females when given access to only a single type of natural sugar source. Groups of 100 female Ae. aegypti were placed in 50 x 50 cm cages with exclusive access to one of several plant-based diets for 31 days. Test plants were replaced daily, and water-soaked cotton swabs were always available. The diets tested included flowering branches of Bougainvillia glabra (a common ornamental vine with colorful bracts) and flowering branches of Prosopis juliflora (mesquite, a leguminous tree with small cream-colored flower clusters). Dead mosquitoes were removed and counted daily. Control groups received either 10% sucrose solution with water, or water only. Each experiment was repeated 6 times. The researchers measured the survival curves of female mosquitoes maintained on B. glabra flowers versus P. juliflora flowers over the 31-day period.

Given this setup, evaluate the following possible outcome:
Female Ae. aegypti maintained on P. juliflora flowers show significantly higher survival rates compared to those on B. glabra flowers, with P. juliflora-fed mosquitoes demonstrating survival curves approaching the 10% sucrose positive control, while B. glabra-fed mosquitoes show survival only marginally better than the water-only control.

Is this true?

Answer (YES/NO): NO